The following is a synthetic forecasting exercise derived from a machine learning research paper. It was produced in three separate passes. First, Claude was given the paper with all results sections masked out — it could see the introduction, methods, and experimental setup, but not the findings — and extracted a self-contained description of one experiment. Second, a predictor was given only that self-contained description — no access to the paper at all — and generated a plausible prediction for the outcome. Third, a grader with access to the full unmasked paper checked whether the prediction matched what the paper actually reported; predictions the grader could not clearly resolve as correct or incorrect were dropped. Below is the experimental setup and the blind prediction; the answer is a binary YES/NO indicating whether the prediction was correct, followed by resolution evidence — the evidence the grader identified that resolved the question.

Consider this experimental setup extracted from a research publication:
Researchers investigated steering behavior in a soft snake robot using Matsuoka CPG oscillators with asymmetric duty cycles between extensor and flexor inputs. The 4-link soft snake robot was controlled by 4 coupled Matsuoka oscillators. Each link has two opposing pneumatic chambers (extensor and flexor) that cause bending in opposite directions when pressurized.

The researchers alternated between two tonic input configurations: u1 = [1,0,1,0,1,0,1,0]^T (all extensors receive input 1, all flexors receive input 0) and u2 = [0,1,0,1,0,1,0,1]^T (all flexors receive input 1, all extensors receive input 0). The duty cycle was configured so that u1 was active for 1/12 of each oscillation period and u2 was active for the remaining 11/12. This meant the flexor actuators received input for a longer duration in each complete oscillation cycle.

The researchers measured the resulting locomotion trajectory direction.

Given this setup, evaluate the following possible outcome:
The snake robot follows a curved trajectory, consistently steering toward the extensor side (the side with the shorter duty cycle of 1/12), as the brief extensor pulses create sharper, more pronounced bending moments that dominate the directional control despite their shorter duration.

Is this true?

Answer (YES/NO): NO